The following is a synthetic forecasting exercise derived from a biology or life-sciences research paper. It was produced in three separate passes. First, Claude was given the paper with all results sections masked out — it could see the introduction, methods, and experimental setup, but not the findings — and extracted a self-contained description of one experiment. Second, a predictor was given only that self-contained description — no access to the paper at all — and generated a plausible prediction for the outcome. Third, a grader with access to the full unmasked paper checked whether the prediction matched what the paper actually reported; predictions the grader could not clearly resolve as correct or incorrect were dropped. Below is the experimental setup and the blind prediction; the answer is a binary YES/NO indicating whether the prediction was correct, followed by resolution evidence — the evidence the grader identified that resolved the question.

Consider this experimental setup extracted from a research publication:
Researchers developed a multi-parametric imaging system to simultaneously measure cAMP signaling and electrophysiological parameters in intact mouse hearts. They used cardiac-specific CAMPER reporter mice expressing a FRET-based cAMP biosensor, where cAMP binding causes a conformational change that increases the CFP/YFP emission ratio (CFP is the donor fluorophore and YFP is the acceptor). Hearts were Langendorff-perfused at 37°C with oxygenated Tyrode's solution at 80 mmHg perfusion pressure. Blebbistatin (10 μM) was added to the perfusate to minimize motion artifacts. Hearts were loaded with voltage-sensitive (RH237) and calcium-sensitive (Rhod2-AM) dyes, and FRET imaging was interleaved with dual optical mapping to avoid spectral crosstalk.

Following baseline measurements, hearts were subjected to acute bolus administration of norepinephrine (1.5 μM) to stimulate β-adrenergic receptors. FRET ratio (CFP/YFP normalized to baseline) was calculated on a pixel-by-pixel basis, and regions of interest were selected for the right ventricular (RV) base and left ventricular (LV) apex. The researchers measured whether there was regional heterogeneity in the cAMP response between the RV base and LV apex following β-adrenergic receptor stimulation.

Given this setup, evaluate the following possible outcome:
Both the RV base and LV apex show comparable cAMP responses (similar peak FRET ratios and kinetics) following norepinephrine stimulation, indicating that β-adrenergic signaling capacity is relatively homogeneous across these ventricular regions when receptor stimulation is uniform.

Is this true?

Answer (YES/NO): NO